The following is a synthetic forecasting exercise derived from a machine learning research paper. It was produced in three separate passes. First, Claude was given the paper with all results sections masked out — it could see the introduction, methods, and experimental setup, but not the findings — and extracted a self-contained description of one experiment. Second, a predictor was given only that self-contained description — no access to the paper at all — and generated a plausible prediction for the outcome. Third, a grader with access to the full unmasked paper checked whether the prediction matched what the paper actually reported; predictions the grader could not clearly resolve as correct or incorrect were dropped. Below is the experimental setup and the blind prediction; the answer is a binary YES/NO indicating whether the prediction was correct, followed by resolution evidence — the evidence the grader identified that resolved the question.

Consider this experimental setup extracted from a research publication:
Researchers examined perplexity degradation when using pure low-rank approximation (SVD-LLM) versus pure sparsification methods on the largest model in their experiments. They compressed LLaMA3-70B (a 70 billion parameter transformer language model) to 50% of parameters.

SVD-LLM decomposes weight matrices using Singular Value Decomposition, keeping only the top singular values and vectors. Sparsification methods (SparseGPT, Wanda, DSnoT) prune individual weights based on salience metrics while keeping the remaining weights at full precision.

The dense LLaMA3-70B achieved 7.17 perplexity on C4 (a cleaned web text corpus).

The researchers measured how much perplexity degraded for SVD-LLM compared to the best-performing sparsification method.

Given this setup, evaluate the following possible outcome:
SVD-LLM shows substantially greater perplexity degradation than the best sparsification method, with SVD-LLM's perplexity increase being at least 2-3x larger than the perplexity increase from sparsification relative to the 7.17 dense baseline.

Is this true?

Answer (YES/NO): YES